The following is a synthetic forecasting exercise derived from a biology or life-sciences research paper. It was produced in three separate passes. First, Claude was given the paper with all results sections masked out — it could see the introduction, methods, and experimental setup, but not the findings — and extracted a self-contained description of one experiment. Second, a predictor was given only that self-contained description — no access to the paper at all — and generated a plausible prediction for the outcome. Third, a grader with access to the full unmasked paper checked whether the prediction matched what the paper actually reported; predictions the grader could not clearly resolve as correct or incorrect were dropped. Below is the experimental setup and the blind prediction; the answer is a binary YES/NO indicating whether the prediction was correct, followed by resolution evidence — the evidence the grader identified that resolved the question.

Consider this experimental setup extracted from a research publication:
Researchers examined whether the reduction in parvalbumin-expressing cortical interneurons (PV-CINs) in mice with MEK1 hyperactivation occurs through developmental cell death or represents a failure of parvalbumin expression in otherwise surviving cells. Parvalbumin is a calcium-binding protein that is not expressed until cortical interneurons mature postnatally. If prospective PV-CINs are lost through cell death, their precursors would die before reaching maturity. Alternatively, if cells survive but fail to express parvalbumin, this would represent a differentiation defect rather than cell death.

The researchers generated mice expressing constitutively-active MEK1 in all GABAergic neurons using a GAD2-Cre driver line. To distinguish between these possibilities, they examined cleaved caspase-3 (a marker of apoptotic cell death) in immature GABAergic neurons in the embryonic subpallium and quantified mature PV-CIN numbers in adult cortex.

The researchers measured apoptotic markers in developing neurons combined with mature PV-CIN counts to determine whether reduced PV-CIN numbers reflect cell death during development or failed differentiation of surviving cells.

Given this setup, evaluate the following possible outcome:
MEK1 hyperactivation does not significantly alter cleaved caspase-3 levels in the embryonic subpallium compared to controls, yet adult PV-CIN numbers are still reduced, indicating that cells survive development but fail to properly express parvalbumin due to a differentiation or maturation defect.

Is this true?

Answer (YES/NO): NO